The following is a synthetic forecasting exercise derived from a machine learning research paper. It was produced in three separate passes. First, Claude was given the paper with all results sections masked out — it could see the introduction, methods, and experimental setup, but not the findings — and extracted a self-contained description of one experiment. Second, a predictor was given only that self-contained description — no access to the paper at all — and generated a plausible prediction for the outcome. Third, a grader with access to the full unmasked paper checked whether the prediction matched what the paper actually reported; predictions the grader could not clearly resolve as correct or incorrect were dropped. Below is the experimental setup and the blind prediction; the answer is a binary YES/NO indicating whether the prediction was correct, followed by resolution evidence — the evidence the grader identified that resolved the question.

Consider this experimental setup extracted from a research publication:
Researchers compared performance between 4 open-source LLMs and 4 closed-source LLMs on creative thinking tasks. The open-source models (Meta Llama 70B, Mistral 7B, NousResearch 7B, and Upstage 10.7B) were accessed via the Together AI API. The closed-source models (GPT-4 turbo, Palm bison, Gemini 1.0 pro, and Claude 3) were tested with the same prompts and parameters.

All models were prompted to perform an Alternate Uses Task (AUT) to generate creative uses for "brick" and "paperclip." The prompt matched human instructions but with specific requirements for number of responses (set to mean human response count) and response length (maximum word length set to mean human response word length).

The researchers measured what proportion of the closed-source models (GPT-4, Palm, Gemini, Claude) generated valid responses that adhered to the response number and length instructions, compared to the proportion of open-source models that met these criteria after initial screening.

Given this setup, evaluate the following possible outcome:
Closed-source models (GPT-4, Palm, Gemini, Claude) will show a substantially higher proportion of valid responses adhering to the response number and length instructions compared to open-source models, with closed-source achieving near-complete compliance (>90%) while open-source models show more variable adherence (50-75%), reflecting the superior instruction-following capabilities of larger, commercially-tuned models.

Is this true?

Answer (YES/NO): NO